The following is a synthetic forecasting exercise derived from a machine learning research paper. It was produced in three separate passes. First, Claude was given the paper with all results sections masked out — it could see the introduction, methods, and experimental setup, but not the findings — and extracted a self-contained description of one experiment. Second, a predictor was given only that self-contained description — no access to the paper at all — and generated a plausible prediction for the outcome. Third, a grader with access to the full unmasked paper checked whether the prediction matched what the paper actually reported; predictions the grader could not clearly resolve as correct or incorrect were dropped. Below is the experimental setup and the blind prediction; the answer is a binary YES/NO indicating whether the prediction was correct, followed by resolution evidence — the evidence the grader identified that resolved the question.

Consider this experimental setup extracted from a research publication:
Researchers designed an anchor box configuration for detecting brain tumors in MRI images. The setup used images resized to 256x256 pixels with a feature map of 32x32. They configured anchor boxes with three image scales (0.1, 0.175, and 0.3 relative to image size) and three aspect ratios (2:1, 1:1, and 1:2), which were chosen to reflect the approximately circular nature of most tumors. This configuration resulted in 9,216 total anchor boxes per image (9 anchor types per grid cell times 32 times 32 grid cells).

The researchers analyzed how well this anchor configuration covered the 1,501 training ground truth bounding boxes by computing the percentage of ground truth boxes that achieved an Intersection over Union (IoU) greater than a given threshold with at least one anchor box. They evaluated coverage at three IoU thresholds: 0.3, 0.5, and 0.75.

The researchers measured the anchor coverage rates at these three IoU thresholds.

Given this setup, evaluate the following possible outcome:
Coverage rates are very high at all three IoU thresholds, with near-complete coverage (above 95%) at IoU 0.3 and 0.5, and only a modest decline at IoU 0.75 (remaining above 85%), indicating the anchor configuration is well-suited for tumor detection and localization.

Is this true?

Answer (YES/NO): NO